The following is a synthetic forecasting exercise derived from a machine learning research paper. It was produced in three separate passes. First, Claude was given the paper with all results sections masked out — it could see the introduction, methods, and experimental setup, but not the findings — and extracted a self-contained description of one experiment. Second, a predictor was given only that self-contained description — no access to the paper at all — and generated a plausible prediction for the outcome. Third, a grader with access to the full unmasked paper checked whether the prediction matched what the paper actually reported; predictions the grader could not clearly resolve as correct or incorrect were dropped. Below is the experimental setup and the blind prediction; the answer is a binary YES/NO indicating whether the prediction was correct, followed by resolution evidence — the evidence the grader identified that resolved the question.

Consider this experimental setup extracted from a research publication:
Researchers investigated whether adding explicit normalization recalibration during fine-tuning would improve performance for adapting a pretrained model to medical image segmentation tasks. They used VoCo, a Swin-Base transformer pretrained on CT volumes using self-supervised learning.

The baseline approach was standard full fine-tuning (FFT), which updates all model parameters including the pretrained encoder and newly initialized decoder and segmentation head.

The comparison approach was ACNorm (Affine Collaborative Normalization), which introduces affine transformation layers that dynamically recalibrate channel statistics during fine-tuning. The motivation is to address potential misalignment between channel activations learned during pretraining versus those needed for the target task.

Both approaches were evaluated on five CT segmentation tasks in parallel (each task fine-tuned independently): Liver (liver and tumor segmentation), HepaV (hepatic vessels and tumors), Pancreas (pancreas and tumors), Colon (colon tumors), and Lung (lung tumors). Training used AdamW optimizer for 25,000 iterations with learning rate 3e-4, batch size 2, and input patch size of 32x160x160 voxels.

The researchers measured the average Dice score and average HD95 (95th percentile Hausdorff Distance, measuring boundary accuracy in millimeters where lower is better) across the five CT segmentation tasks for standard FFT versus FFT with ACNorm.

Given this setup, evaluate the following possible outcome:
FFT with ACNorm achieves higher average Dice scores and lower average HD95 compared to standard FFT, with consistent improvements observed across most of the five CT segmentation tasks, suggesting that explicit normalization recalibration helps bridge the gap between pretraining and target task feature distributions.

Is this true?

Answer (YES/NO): NO